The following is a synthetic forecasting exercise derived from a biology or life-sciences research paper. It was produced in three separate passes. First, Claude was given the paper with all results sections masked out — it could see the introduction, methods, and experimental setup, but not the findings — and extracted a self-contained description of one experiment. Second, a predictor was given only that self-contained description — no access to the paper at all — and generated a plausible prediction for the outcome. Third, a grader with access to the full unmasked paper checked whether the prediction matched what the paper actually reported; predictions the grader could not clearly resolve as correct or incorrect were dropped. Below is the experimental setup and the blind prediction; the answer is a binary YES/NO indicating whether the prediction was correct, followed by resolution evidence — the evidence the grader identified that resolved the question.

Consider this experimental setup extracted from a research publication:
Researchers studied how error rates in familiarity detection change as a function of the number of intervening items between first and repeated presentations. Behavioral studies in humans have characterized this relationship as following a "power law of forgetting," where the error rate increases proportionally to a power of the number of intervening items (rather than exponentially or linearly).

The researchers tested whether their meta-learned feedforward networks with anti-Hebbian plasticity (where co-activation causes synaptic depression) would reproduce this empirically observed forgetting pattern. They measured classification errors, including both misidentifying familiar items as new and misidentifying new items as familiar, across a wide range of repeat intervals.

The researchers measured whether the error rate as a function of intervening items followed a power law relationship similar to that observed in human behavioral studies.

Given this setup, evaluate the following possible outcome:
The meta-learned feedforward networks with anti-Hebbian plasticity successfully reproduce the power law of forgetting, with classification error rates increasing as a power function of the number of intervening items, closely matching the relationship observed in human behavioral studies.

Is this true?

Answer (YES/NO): NO